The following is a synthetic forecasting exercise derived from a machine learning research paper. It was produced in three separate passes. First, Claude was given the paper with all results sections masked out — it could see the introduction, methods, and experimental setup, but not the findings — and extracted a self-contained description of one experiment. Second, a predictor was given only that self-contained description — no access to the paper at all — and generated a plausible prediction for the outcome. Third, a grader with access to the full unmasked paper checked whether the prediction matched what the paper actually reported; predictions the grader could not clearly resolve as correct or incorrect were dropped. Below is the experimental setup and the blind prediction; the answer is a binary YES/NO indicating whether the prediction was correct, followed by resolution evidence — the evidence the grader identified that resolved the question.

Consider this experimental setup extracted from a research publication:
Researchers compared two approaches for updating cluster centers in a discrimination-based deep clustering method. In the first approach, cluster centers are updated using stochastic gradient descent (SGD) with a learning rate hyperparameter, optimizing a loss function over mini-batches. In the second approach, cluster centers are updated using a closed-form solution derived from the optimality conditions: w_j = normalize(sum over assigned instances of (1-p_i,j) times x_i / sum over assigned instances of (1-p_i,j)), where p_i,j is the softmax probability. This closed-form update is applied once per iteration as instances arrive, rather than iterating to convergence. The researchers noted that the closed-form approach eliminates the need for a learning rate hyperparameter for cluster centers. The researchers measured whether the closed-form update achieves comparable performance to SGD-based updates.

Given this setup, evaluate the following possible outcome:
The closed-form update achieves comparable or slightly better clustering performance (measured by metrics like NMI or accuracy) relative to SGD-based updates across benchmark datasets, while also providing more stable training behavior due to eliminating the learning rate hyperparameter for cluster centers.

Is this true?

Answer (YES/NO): NO